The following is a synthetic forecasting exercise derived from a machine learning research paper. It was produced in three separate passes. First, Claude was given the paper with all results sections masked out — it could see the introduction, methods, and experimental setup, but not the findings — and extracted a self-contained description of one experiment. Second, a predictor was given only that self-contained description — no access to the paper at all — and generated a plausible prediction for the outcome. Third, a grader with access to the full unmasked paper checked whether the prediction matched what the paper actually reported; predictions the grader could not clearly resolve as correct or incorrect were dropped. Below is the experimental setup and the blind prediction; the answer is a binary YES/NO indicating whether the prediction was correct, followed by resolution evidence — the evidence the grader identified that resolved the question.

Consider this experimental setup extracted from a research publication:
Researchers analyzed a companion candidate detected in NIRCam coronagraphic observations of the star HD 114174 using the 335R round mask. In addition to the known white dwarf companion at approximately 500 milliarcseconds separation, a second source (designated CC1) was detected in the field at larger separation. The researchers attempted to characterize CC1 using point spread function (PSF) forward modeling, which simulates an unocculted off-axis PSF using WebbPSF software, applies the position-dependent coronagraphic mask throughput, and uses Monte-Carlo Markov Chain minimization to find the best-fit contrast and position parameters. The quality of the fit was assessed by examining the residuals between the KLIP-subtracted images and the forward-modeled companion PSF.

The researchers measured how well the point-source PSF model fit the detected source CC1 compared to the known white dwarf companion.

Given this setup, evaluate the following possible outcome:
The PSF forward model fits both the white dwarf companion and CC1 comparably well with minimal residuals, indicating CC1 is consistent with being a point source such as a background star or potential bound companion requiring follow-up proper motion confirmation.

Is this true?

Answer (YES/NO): NO